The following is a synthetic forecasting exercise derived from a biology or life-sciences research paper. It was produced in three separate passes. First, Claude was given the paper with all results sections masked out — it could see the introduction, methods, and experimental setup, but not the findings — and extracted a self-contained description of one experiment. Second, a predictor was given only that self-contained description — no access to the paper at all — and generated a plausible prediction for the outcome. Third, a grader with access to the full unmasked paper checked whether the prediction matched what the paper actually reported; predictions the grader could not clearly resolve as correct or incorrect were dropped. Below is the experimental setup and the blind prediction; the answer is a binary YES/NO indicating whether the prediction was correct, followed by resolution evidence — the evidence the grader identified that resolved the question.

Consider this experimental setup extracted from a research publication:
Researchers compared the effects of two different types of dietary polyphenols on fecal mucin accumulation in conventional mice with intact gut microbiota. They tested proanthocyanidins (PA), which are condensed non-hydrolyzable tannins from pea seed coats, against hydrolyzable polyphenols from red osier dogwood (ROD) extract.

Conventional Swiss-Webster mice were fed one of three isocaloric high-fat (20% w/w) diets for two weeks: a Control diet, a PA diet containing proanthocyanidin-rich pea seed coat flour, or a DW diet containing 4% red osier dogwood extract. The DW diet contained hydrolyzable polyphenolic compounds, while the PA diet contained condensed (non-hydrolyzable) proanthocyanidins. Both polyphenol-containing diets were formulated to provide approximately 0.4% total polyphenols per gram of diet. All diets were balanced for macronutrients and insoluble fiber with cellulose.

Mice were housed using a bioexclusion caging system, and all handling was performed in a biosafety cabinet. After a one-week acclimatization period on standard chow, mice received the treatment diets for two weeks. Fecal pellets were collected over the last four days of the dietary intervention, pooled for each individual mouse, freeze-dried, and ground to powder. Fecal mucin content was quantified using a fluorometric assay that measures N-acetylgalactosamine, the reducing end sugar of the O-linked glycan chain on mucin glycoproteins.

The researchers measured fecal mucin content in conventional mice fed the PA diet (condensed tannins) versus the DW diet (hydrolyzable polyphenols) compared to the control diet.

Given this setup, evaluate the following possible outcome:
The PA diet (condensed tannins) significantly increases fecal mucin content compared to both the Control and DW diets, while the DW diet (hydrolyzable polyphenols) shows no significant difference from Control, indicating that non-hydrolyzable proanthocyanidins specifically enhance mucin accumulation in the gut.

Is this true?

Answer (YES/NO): NO